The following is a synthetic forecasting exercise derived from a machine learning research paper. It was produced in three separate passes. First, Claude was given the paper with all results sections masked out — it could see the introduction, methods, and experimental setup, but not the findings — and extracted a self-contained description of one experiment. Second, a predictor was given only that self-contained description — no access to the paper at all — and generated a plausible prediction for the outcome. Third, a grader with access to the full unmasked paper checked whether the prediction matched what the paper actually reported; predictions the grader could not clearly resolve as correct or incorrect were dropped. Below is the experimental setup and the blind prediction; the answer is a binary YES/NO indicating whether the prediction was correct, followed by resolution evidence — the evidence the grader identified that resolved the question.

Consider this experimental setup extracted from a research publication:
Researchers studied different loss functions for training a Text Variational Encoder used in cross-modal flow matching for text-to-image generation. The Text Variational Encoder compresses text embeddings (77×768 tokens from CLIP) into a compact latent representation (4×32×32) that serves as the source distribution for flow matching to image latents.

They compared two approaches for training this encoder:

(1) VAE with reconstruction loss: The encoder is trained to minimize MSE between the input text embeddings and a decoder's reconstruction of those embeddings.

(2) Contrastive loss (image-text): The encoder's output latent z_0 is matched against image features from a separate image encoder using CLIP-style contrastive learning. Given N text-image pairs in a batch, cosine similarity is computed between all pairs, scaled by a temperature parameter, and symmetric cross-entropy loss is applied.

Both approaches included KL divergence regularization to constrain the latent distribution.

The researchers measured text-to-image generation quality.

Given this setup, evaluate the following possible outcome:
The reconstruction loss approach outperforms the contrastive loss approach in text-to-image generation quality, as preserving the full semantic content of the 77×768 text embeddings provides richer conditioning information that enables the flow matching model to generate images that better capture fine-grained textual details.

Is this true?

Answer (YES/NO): NO